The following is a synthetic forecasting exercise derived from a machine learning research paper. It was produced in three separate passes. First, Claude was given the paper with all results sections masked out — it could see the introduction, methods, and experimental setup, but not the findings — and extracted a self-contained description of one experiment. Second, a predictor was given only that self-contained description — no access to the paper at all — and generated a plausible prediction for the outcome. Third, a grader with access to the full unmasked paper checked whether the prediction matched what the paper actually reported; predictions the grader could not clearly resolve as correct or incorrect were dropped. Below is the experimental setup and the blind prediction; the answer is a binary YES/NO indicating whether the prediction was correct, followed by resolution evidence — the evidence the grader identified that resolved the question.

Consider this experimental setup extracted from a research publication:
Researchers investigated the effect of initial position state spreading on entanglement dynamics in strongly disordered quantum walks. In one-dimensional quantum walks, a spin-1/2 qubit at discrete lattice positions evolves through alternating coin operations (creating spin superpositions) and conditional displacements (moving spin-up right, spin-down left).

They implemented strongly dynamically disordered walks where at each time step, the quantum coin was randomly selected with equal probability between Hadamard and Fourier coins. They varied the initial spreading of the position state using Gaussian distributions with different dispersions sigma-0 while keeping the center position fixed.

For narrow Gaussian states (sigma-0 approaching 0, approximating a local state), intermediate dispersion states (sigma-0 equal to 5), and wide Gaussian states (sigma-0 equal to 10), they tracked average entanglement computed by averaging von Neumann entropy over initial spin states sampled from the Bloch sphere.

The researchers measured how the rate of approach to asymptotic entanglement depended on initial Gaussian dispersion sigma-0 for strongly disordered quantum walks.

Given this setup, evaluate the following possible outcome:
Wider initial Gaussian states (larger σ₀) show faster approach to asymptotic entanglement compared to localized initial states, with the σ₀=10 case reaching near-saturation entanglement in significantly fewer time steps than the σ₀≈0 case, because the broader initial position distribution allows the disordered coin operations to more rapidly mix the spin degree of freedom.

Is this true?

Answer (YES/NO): NO